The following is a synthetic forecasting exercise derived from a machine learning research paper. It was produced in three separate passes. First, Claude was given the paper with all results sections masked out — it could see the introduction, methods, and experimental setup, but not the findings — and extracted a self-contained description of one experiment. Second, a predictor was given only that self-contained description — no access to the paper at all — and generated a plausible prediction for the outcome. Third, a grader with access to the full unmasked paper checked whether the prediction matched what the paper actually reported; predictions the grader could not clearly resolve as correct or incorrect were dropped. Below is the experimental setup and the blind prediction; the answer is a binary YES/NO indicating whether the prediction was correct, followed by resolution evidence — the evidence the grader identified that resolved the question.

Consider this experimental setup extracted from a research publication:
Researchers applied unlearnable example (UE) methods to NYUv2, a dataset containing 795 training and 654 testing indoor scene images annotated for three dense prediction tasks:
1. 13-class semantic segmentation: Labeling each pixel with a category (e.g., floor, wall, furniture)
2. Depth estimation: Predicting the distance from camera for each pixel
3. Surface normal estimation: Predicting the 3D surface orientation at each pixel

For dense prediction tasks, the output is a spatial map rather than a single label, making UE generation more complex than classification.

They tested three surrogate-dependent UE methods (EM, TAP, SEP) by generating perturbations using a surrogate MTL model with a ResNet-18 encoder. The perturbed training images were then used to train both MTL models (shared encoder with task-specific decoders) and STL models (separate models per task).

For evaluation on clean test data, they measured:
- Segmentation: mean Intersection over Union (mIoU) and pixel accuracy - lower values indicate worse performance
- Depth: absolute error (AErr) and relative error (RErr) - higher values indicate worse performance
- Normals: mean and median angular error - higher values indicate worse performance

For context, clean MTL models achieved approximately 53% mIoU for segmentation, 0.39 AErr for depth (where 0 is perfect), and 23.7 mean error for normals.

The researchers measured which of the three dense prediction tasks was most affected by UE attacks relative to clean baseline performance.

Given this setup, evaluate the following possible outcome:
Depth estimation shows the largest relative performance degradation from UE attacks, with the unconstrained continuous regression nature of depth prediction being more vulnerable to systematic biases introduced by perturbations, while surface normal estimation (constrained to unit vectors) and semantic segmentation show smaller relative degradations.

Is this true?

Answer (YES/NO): YES